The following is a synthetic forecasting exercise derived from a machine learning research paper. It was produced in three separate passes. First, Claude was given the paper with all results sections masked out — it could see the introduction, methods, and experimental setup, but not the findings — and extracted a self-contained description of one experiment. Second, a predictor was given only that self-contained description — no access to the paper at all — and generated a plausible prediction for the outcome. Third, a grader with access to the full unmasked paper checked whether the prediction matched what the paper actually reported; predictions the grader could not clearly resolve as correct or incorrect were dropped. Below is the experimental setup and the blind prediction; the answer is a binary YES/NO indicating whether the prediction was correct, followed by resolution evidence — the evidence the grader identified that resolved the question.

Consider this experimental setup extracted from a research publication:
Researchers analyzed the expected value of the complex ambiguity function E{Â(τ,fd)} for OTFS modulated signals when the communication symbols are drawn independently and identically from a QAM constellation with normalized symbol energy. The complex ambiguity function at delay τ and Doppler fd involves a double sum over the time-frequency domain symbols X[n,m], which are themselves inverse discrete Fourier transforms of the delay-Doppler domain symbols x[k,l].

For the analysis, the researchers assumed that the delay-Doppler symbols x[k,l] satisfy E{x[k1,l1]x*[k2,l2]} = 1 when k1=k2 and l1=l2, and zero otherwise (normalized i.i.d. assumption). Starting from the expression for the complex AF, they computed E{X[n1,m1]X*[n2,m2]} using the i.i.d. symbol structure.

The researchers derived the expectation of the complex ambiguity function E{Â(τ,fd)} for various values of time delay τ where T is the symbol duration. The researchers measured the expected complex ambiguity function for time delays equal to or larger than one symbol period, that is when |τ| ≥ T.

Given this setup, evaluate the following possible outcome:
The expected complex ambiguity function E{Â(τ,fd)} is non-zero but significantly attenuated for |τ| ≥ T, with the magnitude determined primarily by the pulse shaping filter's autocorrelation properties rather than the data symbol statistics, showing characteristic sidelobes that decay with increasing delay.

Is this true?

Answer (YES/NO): NO